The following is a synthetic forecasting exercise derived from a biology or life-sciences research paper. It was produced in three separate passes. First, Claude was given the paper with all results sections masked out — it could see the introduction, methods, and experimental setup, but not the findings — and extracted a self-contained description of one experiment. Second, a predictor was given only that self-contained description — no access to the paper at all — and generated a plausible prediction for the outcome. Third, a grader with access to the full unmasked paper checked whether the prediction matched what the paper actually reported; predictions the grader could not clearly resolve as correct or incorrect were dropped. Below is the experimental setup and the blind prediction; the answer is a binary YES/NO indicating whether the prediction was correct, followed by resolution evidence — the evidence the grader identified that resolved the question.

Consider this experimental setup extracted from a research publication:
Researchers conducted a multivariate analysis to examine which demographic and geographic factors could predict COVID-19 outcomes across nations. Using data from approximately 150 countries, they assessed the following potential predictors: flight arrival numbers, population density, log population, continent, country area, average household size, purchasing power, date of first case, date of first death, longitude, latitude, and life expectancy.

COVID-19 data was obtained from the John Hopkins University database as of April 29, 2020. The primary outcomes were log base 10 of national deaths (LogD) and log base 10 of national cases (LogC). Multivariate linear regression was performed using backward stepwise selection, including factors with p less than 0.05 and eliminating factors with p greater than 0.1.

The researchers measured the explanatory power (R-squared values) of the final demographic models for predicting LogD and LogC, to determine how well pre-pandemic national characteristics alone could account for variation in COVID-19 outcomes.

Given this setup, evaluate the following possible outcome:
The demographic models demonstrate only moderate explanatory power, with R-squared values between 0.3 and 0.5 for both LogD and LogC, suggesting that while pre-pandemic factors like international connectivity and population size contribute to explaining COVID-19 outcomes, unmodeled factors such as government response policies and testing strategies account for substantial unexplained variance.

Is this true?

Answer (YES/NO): NO